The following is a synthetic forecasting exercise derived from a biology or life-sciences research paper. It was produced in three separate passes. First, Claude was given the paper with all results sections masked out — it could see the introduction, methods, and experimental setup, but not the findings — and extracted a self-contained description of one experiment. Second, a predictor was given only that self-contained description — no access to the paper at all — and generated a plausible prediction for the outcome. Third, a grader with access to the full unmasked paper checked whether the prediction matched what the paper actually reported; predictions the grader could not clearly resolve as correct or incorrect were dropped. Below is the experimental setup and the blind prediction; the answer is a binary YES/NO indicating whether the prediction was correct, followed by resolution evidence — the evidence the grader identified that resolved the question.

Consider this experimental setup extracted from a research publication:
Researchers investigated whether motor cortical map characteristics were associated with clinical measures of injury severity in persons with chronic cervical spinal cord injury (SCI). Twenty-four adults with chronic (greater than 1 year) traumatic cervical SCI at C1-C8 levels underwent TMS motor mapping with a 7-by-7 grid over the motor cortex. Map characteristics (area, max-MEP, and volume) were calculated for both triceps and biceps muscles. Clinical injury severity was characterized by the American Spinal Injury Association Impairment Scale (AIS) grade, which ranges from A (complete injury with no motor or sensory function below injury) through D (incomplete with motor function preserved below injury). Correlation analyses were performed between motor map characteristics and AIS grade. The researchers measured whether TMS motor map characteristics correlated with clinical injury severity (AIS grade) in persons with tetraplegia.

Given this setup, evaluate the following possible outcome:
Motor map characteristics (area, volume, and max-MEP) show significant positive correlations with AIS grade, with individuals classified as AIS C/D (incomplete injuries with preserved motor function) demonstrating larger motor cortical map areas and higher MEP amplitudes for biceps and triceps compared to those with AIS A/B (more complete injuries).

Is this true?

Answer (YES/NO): NO